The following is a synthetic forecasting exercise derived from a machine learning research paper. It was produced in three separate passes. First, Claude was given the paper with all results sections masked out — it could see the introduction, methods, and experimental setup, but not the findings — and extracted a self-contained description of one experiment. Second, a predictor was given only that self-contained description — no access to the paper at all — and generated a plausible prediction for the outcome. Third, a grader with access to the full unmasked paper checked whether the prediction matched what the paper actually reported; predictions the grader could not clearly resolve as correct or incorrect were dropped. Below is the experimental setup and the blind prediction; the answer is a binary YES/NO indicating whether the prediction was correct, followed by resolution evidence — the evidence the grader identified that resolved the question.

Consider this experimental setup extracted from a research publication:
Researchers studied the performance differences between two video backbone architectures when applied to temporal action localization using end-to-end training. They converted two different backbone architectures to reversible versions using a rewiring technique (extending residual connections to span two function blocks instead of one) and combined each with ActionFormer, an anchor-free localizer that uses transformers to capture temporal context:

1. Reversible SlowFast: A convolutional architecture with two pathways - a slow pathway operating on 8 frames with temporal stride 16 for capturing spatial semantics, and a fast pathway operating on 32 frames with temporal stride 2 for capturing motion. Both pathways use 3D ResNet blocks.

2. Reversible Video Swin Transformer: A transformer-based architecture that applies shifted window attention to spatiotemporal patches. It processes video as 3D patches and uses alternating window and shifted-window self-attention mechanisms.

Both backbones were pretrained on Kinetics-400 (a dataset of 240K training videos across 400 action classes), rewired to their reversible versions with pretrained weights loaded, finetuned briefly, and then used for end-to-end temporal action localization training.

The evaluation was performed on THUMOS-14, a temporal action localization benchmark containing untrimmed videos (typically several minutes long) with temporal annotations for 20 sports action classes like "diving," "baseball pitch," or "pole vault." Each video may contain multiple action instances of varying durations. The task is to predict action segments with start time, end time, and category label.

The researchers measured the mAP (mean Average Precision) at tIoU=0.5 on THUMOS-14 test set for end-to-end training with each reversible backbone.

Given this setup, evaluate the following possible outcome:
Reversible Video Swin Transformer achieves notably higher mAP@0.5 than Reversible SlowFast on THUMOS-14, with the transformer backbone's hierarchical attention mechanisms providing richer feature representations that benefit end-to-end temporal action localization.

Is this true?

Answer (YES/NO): NO